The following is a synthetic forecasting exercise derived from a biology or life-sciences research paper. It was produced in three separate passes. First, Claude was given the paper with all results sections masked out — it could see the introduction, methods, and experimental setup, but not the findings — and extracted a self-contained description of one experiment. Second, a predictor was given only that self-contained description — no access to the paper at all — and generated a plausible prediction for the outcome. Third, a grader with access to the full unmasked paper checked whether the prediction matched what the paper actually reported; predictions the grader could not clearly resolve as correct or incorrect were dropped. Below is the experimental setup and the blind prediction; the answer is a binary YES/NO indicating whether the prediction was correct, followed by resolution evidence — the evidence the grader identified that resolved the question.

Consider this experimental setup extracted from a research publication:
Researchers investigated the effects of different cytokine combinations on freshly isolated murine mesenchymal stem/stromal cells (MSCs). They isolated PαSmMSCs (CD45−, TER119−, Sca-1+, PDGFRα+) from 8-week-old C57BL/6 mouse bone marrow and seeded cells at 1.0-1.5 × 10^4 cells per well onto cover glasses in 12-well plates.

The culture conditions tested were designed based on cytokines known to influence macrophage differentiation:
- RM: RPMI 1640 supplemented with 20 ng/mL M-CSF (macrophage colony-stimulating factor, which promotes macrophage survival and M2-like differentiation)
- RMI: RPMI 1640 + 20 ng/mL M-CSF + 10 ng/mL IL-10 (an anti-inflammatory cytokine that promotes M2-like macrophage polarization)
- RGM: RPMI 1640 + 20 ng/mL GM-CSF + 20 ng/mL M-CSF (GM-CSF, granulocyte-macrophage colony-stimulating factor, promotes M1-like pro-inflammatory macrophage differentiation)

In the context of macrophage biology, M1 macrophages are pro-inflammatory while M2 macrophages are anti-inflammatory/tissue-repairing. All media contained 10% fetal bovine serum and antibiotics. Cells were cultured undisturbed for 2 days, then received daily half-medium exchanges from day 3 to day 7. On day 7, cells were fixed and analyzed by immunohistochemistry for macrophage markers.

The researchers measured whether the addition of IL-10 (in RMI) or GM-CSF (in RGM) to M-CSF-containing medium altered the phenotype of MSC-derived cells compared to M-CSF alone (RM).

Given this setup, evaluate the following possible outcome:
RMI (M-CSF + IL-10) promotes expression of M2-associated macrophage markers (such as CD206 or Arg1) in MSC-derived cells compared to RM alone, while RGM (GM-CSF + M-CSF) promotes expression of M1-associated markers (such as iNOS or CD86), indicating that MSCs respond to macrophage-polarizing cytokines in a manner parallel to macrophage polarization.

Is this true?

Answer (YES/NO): NO